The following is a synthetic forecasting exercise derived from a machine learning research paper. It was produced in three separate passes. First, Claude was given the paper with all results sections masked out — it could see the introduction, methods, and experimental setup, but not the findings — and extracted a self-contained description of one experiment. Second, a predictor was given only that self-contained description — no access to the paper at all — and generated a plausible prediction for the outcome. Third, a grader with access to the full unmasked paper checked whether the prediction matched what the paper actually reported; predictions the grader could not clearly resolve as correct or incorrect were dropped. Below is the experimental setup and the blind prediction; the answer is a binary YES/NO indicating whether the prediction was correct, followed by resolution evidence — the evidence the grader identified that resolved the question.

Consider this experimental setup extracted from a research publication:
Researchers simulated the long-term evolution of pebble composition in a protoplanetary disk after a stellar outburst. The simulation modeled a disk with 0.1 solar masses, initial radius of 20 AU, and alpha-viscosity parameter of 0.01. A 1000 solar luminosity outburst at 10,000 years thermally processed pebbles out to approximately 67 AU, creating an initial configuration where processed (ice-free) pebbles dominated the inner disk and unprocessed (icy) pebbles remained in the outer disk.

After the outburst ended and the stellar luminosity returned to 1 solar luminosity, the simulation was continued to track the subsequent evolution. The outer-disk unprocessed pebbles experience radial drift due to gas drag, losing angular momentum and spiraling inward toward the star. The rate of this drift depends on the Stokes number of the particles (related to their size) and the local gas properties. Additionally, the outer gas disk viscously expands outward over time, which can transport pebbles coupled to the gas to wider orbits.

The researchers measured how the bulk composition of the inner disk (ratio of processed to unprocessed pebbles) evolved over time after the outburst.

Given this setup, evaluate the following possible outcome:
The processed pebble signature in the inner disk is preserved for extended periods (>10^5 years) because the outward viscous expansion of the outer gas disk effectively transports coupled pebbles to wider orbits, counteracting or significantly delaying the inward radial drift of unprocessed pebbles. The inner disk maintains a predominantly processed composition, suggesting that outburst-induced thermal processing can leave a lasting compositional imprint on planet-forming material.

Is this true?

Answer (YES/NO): NO